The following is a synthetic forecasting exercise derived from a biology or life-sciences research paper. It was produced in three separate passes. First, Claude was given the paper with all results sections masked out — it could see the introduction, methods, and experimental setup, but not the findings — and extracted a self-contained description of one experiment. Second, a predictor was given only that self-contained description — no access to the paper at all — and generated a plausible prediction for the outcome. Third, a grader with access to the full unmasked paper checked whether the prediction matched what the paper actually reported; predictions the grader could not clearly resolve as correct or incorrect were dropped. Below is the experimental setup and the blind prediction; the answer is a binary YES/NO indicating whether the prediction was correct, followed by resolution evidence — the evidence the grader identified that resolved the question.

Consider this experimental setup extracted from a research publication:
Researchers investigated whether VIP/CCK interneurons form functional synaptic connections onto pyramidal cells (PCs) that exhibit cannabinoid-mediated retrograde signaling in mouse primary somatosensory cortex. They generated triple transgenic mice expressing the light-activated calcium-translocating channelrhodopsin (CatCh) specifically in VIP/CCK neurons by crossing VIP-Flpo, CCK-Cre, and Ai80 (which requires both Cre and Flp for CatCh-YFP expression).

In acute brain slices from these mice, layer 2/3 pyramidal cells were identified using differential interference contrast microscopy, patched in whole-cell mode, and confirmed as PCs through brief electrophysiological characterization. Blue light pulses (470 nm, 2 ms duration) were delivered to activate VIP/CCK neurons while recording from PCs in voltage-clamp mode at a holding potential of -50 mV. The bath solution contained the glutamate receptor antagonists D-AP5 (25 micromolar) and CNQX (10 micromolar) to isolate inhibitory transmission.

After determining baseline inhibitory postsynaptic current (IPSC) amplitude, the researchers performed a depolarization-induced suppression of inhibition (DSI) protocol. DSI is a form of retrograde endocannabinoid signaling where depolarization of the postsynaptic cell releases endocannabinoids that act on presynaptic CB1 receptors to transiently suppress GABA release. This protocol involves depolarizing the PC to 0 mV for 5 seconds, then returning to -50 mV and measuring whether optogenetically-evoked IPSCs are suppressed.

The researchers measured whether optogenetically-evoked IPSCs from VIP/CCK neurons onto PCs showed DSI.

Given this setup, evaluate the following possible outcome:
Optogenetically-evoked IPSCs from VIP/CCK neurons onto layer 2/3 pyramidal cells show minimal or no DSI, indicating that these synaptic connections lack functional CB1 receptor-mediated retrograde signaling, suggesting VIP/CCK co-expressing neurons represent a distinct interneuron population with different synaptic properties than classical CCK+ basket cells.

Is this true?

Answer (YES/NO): NO